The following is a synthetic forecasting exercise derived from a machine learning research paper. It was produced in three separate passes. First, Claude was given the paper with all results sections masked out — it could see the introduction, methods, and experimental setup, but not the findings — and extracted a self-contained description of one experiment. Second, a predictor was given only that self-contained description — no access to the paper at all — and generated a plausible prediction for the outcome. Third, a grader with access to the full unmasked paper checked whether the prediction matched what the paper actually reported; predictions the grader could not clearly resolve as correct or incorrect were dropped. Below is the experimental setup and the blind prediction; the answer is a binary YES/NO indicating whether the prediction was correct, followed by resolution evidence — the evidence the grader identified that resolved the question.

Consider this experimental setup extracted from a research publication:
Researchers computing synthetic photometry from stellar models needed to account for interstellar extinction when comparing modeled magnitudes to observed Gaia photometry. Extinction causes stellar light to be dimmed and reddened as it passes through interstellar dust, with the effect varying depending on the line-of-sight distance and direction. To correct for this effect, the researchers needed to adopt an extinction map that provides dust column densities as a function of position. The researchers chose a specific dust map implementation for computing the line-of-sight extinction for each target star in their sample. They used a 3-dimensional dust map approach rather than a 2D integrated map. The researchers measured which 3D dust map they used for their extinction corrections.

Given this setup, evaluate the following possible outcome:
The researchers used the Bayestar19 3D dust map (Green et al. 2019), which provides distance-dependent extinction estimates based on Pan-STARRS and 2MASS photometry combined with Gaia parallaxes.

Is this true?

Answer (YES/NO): YES